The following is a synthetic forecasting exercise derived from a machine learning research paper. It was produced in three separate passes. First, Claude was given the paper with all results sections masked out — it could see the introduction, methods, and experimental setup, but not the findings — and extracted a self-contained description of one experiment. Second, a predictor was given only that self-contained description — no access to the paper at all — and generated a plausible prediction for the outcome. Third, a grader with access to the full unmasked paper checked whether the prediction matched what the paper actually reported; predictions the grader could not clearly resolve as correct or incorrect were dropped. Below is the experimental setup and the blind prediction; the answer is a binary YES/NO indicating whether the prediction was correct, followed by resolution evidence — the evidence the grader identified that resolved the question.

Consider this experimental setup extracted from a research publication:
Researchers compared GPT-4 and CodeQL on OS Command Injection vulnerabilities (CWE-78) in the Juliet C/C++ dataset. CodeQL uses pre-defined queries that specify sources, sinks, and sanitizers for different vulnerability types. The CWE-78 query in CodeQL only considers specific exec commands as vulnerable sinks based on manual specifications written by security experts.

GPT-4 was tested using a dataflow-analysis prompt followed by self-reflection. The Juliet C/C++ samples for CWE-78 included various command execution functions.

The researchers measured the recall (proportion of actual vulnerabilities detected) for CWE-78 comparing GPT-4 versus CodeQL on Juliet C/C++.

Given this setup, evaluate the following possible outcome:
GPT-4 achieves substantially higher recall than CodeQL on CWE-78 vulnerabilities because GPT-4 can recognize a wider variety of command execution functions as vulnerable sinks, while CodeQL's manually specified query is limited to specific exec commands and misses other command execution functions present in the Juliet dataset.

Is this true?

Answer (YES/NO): YES